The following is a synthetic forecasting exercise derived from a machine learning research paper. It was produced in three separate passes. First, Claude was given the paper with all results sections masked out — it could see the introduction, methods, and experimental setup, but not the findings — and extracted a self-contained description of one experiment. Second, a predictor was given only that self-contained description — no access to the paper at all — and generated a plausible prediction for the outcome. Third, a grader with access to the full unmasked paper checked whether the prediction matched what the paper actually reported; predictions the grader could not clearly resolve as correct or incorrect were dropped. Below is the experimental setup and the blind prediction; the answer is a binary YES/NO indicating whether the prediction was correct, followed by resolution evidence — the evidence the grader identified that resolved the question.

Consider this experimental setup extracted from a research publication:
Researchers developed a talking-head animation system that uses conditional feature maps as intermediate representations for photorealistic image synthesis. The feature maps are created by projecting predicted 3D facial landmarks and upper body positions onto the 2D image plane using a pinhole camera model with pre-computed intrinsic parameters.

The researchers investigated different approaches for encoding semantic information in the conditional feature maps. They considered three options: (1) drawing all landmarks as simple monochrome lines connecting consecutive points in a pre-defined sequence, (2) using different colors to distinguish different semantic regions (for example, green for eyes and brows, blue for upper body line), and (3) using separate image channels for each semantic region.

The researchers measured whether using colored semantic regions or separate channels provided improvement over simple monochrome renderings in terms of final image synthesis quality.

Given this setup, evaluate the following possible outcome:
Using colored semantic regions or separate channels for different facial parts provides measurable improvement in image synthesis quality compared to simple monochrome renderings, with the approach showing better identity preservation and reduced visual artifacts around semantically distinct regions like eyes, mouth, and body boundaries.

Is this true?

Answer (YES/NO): NO